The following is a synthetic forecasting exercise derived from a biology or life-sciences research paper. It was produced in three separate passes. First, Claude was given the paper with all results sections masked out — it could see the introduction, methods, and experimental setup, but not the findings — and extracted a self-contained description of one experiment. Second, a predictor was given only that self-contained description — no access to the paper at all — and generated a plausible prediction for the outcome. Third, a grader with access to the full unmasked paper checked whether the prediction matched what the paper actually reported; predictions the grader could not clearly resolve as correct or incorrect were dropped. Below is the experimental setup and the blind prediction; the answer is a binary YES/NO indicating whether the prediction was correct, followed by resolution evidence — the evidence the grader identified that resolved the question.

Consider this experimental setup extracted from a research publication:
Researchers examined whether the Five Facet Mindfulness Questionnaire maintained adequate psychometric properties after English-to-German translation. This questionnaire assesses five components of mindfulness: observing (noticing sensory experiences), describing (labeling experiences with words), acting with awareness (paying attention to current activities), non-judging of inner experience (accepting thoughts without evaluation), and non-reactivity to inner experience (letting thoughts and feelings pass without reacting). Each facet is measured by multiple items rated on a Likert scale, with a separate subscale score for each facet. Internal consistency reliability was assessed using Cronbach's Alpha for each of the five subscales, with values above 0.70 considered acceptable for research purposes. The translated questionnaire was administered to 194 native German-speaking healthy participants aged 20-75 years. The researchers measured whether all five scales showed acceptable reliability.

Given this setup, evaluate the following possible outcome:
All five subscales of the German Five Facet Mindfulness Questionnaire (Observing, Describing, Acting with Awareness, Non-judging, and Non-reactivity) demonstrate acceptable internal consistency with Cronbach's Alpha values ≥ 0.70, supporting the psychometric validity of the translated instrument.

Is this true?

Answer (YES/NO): NO